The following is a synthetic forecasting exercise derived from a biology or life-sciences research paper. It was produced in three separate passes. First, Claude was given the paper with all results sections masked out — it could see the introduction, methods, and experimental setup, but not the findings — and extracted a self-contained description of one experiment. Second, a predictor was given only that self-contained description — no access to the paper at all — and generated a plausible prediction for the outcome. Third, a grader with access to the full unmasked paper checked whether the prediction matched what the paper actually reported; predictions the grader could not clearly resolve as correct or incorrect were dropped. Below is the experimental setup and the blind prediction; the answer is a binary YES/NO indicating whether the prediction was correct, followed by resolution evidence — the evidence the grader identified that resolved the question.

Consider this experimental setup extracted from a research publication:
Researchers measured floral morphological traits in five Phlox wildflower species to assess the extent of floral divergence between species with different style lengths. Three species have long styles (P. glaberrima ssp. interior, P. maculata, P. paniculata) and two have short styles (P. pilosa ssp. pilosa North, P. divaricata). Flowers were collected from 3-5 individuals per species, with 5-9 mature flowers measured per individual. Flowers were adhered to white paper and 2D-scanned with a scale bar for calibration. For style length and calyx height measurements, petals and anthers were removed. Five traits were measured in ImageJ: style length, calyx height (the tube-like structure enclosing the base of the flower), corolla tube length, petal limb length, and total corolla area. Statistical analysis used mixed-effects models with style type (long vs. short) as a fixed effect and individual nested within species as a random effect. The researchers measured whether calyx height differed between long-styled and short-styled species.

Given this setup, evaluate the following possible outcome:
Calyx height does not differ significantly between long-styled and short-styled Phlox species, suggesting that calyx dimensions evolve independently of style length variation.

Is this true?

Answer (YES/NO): YES